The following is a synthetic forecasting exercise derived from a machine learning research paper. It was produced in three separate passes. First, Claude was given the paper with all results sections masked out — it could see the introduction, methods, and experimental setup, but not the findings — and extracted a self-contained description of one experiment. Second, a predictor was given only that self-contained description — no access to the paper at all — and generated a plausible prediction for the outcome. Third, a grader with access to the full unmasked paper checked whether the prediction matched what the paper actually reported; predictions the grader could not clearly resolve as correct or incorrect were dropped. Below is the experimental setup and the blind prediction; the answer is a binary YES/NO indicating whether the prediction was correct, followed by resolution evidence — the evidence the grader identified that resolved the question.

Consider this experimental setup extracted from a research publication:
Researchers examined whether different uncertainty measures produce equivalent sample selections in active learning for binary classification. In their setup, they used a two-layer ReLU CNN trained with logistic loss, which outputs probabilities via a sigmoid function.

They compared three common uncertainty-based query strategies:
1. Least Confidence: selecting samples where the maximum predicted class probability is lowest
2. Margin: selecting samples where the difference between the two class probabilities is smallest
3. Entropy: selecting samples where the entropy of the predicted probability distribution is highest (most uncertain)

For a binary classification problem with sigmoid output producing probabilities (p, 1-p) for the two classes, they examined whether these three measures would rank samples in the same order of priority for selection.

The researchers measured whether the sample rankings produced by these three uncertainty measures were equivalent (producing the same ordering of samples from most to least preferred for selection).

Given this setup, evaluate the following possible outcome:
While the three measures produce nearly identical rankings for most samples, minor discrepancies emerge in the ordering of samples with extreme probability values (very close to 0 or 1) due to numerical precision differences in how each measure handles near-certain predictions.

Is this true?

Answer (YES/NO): NO